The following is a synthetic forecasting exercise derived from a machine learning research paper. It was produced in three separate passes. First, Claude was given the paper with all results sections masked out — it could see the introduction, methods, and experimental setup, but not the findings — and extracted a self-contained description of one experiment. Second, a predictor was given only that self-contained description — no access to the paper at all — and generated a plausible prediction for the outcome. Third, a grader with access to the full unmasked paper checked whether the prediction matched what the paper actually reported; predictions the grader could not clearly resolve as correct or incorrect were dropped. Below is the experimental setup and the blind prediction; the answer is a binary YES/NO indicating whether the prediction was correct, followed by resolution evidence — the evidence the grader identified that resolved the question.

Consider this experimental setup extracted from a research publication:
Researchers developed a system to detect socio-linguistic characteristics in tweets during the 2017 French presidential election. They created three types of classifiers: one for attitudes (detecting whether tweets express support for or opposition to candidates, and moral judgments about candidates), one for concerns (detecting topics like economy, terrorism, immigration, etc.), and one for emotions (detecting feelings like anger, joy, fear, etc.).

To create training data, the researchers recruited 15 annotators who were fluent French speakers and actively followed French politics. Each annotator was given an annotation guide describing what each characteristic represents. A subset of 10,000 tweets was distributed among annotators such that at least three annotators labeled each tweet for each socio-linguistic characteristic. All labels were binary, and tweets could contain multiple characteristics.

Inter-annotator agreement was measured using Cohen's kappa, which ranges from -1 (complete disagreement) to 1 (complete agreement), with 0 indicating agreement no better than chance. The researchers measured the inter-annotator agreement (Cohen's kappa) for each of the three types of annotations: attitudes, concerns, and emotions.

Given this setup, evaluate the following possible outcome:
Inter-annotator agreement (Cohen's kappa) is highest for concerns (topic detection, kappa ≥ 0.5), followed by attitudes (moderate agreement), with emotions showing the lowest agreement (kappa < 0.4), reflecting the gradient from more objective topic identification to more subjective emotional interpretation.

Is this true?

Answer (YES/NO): YES